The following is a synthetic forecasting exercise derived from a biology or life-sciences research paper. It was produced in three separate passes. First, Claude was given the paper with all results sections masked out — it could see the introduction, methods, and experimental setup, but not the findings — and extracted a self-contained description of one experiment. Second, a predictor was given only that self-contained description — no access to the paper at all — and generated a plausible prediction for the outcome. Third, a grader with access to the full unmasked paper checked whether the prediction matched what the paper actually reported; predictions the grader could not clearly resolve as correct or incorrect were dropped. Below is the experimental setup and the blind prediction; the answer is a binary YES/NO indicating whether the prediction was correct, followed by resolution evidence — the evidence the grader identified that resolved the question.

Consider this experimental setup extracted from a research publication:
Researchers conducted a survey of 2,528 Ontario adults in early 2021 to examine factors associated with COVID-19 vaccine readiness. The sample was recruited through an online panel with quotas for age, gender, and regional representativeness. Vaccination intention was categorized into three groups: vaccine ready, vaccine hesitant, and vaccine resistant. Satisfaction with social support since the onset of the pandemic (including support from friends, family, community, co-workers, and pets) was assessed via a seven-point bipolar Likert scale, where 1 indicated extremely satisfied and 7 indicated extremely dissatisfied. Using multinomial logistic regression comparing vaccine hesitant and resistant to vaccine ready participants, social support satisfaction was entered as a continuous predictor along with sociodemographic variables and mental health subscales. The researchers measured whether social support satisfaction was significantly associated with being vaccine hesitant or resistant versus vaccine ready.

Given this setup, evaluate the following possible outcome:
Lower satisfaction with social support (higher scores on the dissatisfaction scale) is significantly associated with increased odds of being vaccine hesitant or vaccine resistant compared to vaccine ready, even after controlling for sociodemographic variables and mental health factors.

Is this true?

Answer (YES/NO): NO